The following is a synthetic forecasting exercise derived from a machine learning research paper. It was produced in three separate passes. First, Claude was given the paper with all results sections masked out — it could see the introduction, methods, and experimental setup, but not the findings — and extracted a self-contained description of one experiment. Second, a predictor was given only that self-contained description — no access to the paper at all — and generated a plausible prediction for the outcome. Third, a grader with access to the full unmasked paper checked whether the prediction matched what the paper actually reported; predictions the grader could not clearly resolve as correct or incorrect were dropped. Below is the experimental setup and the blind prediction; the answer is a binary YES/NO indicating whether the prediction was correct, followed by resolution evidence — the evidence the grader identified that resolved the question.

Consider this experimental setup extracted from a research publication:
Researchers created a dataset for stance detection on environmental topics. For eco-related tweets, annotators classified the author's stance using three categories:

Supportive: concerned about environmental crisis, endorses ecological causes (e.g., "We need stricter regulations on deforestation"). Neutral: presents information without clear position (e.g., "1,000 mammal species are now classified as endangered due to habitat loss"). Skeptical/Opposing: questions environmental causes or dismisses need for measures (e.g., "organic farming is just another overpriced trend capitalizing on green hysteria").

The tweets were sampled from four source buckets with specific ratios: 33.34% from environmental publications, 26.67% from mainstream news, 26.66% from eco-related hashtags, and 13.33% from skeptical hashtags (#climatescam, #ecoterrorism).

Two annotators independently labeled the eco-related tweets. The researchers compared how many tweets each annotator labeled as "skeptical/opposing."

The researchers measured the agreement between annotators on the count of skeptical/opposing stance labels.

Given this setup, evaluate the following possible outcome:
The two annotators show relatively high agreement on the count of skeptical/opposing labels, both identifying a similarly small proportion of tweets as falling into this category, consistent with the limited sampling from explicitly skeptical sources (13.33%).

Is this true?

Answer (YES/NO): NO